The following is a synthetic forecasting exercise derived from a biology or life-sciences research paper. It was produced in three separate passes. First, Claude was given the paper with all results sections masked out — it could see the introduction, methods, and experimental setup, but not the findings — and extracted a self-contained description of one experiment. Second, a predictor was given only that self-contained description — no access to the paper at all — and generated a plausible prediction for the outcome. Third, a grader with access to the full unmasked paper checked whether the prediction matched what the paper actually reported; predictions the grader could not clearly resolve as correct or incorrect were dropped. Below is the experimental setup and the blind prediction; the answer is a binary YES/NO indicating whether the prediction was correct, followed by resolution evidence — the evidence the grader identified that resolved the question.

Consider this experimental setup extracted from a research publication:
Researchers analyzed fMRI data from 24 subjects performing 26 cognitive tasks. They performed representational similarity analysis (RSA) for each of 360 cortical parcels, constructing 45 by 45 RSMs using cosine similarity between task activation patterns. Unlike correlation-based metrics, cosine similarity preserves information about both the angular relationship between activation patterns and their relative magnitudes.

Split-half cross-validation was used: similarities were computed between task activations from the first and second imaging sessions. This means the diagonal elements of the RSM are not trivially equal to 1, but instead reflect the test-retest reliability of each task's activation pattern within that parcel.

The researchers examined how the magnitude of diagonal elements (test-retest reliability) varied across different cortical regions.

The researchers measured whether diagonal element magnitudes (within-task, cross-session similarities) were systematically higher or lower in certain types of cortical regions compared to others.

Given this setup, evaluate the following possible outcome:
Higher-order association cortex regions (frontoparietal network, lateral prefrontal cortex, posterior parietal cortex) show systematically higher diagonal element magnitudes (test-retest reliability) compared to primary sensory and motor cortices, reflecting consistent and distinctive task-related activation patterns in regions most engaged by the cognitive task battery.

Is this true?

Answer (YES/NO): NO